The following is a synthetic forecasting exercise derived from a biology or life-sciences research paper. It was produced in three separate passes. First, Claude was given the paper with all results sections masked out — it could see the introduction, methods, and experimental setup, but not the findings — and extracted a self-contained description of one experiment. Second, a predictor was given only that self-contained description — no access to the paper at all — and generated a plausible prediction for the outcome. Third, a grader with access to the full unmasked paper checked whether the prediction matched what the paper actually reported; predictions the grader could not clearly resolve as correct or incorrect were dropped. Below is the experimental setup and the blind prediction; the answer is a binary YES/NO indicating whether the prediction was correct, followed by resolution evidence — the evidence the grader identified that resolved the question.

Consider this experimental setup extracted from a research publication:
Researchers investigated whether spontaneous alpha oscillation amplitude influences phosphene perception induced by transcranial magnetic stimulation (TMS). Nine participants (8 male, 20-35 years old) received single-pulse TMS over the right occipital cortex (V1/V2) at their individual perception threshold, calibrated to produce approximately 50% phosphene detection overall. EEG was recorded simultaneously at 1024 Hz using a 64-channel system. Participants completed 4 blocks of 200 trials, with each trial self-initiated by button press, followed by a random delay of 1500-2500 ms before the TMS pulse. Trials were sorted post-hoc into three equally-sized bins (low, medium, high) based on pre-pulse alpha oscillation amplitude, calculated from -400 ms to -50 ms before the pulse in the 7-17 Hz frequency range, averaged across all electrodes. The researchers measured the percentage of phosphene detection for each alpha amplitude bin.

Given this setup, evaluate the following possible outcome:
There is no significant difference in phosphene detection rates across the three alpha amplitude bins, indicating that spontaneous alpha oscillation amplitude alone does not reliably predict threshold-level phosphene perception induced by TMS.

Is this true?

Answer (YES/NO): NO